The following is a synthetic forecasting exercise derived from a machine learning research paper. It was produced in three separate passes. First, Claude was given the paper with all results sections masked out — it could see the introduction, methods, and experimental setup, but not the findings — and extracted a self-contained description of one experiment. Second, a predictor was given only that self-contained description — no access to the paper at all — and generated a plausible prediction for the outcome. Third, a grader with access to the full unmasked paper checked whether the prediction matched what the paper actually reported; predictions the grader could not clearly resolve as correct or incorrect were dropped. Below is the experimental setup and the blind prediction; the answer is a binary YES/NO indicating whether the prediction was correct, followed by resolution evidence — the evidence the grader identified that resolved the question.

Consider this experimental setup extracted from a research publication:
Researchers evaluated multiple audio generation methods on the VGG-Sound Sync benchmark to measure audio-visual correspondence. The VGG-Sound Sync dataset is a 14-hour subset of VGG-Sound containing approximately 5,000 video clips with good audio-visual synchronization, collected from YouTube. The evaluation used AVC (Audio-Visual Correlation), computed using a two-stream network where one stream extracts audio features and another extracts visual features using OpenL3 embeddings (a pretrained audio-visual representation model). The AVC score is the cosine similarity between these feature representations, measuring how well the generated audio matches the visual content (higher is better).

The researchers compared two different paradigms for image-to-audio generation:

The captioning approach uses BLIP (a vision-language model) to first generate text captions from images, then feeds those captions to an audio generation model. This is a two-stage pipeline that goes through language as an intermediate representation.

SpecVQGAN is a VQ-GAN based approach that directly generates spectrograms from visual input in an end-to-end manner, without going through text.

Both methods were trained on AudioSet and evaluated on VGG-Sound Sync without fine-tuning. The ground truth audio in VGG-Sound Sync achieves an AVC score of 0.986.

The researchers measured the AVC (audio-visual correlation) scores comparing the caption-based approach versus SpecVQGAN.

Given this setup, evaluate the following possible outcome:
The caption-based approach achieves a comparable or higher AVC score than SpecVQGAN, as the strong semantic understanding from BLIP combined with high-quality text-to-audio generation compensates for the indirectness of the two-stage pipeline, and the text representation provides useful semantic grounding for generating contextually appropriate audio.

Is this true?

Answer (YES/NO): NO